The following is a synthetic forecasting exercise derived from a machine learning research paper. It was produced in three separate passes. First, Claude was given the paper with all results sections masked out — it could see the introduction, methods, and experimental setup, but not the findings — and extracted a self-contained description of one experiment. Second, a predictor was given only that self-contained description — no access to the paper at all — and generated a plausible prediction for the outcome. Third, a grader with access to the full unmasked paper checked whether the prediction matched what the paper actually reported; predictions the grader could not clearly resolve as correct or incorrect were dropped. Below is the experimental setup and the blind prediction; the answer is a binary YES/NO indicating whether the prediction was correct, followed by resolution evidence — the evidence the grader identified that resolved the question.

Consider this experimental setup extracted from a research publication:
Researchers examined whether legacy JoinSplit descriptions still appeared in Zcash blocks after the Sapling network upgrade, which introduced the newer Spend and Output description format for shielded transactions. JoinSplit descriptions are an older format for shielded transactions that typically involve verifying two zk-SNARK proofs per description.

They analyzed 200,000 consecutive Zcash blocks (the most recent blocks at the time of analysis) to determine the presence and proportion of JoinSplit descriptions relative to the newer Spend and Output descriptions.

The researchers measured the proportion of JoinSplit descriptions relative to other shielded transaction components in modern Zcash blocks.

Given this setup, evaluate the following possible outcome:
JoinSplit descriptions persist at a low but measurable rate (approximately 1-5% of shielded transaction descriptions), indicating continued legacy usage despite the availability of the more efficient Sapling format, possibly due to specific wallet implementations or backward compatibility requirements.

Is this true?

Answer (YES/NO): NO